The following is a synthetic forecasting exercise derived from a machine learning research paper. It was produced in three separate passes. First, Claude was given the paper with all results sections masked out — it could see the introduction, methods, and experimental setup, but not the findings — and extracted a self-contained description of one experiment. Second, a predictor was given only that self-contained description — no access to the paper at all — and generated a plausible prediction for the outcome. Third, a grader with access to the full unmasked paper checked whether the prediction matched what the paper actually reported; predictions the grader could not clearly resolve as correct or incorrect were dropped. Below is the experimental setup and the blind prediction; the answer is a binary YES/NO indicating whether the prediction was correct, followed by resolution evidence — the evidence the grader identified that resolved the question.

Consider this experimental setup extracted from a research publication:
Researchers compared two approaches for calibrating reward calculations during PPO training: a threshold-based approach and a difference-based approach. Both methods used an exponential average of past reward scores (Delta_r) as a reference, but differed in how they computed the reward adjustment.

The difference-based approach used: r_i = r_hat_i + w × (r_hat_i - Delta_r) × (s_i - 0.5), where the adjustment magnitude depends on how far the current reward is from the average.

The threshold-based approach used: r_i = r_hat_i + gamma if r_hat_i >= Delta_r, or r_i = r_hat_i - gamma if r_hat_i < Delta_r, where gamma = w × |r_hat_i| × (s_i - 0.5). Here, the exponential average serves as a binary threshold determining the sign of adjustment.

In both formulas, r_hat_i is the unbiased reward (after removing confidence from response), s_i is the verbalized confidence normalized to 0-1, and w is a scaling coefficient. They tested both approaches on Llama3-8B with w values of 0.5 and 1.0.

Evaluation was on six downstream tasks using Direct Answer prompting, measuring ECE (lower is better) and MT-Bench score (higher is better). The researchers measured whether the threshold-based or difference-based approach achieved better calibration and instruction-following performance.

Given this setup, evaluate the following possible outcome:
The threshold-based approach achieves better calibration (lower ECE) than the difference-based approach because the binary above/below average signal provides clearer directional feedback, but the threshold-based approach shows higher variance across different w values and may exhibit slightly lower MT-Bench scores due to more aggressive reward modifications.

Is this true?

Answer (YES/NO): NO